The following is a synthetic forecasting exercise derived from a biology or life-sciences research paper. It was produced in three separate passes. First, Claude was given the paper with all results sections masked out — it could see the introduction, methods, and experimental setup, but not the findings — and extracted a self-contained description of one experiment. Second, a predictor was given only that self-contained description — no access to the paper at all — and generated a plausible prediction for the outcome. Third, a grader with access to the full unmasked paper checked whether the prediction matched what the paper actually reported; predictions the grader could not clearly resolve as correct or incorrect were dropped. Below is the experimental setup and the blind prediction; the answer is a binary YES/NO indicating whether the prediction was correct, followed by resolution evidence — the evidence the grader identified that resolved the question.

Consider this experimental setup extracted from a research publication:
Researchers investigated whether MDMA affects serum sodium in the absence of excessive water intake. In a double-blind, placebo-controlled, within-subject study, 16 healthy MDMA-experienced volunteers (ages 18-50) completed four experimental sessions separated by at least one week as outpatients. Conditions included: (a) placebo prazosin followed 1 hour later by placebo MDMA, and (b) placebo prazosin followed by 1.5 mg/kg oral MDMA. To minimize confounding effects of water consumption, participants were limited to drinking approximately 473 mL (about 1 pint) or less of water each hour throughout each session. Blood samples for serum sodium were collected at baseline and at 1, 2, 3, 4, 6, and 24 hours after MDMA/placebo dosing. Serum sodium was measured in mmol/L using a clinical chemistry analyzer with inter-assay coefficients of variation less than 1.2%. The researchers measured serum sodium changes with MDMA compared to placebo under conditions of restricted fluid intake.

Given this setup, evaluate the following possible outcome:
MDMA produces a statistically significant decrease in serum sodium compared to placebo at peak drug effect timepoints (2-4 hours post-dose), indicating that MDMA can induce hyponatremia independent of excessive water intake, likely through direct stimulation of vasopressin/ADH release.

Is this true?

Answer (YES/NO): NO